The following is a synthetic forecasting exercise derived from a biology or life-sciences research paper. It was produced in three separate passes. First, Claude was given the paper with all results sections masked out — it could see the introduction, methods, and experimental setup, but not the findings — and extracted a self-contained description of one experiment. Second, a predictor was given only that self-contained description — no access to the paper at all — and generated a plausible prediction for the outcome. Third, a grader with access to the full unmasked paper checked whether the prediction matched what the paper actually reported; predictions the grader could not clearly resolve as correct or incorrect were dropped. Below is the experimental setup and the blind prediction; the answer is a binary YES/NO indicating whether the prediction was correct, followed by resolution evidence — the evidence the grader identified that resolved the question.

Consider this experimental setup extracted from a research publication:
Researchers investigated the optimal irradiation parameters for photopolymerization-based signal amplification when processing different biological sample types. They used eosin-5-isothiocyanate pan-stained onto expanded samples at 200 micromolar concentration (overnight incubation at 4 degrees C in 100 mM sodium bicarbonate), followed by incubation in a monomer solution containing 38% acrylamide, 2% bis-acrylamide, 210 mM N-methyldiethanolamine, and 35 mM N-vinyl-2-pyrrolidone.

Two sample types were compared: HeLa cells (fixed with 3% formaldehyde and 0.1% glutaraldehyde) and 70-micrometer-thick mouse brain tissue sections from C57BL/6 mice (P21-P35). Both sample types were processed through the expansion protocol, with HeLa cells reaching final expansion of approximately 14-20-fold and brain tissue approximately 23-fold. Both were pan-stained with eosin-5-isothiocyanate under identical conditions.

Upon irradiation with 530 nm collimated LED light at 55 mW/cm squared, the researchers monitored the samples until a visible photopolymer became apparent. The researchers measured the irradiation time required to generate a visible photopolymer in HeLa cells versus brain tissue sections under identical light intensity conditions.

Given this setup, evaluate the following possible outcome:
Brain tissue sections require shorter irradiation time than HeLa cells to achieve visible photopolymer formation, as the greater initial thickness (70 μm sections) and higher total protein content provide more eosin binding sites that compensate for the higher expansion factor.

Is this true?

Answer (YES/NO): YES